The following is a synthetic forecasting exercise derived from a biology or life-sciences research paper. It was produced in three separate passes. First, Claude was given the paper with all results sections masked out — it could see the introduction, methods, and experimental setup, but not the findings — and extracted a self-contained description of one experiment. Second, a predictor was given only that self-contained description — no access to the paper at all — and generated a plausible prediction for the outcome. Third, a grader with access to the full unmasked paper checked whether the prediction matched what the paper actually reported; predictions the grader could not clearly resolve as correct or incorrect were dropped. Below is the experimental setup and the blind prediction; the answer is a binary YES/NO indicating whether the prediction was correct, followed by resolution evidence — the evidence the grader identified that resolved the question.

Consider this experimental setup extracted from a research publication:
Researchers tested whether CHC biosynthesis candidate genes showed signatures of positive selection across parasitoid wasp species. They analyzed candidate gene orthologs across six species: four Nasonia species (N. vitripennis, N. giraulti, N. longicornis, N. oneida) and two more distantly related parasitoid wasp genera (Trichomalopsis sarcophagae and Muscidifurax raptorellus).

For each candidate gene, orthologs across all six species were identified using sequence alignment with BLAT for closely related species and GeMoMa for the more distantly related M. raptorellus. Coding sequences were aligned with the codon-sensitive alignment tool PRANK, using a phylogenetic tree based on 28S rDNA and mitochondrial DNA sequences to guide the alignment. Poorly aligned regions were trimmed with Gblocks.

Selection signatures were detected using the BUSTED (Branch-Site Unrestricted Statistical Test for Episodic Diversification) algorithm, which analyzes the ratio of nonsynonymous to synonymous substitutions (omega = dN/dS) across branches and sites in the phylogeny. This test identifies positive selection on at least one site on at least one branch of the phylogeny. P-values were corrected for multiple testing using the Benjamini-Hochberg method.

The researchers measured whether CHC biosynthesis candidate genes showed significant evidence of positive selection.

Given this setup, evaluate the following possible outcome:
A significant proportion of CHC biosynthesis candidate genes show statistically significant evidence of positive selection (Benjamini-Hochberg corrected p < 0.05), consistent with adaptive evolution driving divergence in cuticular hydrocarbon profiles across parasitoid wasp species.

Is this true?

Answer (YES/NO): NO